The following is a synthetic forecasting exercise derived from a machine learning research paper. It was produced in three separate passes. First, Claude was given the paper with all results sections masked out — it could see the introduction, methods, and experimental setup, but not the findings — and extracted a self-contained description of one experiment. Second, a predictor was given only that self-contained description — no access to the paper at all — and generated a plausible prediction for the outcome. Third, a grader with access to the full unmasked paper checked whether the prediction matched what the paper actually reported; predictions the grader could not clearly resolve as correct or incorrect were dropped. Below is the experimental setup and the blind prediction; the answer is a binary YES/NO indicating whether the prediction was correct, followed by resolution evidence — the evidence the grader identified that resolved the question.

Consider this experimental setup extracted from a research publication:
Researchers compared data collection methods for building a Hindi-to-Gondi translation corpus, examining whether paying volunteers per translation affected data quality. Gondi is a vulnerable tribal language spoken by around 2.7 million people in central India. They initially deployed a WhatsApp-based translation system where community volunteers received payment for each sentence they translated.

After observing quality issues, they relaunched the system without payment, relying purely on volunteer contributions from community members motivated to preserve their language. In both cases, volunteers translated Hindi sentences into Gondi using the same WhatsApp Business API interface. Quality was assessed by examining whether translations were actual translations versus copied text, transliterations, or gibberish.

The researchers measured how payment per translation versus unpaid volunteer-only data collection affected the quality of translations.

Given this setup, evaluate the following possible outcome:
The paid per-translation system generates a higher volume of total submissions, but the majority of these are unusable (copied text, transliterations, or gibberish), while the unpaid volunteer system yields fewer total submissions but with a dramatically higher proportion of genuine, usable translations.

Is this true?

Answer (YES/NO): NO